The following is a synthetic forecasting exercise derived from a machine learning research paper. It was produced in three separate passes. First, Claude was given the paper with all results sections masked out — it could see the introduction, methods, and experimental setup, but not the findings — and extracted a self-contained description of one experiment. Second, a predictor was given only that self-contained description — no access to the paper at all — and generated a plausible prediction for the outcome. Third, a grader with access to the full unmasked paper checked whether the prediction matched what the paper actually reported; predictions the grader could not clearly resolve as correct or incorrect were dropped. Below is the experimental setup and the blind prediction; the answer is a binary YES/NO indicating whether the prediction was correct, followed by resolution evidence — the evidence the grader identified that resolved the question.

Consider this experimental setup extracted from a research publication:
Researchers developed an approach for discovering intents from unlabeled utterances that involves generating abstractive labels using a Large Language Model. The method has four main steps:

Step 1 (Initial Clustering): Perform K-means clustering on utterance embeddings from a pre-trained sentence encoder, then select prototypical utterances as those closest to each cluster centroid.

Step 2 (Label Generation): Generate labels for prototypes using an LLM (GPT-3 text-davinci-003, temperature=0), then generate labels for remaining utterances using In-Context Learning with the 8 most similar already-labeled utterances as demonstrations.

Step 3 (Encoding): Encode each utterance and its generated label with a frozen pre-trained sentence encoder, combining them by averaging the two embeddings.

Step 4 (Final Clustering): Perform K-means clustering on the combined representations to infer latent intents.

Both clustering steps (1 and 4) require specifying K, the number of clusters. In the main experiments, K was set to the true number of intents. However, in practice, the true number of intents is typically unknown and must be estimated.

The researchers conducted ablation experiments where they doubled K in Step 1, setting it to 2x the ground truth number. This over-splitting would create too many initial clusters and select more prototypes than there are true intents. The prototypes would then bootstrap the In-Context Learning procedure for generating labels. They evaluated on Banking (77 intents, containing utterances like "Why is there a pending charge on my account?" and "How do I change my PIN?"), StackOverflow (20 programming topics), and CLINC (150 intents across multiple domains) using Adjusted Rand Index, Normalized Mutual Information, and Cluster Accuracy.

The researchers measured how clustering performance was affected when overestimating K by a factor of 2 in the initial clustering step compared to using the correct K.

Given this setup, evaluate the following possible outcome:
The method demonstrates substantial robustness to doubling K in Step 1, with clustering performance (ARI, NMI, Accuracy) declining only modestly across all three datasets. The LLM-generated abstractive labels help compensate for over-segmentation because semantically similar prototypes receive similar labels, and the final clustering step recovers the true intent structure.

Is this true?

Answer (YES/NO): NO